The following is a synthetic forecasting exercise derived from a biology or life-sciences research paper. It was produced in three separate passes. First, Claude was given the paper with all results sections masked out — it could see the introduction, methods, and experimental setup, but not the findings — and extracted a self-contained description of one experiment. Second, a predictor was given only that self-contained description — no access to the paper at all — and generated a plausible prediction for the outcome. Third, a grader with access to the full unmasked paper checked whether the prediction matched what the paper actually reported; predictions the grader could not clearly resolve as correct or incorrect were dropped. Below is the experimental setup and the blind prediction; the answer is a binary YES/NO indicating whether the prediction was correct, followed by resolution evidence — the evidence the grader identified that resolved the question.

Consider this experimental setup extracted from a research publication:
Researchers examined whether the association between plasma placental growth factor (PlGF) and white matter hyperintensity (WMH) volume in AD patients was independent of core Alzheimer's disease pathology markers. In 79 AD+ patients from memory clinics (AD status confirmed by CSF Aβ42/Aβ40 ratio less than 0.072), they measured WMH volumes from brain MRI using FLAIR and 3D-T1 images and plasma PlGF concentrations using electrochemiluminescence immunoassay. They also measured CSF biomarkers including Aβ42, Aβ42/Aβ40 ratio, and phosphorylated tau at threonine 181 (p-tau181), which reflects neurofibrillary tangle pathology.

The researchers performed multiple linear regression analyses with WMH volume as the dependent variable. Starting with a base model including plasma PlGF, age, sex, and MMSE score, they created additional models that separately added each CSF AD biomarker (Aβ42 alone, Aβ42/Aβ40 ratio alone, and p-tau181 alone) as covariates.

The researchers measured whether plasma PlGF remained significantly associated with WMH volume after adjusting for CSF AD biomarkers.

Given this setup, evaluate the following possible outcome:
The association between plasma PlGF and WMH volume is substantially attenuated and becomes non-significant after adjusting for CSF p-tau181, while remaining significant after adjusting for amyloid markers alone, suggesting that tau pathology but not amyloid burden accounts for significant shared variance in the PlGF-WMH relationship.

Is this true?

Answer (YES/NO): NO